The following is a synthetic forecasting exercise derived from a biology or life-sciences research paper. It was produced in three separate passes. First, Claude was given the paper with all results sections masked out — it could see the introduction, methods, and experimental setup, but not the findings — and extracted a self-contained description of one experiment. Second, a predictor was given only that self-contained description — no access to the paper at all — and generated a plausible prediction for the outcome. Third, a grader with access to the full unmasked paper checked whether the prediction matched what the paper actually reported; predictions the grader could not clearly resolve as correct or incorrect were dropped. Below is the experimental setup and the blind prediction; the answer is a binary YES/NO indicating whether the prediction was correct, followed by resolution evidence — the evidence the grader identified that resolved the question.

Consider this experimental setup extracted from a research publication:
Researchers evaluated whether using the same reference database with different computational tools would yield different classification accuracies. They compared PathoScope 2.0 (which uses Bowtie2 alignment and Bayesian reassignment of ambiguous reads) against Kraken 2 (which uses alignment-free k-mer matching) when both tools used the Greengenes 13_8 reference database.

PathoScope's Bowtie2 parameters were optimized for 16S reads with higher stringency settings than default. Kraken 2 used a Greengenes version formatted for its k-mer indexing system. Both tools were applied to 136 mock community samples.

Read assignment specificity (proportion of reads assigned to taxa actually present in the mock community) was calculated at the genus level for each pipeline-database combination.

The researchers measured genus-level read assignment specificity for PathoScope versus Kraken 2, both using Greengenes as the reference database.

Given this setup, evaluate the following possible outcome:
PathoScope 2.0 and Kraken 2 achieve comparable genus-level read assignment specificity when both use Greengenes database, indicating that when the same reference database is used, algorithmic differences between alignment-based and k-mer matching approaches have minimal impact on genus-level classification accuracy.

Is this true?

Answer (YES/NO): NO